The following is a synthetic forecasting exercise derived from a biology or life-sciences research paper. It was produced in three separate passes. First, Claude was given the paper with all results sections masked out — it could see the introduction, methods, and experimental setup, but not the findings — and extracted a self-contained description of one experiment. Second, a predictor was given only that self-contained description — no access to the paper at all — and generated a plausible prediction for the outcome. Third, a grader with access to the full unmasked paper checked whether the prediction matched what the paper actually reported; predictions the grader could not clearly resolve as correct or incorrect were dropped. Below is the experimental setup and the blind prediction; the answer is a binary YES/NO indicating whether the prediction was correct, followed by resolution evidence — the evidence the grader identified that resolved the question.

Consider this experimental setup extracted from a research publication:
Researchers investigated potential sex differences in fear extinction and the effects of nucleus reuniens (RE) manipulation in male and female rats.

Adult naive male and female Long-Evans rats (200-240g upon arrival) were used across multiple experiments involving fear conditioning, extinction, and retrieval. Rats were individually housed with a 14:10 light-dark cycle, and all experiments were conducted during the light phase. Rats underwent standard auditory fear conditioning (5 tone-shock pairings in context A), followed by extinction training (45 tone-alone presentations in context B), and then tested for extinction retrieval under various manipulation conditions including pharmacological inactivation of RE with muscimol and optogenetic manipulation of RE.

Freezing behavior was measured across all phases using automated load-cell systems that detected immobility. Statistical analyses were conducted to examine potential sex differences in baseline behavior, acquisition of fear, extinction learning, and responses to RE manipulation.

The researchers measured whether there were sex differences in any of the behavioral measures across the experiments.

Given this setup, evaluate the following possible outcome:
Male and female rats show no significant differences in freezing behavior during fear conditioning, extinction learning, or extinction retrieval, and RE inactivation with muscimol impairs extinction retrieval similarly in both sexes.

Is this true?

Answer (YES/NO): YES